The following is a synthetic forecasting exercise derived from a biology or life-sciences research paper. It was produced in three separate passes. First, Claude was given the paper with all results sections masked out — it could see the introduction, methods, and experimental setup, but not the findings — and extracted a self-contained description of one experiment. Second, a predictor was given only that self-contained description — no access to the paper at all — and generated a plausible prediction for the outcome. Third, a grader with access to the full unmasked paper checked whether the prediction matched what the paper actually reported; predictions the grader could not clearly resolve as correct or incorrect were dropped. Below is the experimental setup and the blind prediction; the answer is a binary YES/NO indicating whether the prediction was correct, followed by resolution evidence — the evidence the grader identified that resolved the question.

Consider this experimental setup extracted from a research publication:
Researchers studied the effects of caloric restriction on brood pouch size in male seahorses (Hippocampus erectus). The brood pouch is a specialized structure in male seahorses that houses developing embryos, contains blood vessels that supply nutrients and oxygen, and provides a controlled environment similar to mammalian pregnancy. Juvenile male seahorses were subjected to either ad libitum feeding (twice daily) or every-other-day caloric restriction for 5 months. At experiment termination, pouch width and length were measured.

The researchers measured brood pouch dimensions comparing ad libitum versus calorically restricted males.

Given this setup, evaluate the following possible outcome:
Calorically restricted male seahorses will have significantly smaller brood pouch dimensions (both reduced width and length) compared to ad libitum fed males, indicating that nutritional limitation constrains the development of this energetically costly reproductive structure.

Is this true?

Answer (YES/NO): YES